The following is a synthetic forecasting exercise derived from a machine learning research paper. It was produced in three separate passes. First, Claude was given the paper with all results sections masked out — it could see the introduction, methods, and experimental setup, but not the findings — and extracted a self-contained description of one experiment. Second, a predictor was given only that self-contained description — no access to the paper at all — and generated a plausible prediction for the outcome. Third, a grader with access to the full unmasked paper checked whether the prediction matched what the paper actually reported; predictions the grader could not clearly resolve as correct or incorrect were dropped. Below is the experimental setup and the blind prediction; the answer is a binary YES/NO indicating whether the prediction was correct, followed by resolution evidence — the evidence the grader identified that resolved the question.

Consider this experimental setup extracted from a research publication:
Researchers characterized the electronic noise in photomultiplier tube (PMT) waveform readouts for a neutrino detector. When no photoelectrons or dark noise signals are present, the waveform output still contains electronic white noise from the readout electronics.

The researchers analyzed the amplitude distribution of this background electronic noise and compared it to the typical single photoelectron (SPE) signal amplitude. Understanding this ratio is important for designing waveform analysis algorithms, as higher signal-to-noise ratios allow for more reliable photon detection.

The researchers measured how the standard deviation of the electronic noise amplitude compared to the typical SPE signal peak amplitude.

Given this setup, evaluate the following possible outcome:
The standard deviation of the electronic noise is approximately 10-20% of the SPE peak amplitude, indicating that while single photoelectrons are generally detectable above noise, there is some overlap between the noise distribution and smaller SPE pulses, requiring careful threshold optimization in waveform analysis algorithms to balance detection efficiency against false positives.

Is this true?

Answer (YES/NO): NO